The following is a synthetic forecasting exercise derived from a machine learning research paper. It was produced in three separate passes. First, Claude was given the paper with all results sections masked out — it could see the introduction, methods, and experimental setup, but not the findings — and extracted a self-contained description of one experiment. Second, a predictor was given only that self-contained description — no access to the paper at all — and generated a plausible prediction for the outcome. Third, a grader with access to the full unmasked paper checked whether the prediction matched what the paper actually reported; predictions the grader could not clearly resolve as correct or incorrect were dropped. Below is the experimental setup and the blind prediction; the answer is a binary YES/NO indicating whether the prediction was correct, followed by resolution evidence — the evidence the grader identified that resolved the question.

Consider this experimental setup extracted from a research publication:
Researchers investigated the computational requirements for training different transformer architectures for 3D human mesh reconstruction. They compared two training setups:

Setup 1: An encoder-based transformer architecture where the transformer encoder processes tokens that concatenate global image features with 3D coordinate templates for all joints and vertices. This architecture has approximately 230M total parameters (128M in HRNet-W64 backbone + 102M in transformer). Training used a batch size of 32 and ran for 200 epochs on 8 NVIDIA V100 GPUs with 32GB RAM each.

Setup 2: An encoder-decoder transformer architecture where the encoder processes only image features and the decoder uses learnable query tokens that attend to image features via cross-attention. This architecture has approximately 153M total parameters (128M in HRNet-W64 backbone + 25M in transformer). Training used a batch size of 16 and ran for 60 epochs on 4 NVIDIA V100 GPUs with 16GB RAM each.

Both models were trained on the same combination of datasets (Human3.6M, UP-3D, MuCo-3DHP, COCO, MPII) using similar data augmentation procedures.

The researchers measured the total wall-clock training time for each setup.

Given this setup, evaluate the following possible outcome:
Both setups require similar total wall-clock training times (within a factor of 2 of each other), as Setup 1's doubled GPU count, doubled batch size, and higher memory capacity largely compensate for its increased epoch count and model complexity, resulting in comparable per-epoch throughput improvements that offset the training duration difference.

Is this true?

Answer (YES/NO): YES